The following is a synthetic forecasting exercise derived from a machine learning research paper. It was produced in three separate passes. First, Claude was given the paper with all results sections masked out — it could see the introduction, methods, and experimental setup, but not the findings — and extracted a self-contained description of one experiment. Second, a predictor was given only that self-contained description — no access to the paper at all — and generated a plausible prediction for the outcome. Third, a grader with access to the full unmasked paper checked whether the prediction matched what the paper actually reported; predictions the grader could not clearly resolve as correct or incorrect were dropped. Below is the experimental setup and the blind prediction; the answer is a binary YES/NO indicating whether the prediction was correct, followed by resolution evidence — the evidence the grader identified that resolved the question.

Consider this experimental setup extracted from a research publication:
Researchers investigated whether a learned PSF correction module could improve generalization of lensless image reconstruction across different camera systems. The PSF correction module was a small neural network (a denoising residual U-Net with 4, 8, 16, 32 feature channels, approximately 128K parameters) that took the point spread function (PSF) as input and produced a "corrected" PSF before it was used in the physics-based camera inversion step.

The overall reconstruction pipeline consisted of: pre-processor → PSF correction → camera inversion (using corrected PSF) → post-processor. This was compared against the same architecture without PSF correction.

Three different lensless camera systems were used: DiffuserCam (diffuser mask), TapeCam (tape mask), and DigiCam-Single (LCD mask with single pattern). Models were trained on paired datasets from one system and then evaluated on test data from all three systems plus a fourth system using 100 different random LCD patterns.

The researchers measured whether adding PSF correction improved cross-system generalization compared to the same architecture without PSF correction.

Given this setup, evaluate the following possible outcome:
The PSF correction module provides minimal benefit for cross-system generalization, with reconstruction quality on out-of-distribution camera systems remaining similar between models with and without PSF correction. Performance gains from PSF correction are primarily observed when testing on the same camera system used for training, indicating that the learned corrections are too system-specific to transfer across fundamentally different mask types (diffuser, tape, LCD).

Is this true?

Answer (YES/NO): YES